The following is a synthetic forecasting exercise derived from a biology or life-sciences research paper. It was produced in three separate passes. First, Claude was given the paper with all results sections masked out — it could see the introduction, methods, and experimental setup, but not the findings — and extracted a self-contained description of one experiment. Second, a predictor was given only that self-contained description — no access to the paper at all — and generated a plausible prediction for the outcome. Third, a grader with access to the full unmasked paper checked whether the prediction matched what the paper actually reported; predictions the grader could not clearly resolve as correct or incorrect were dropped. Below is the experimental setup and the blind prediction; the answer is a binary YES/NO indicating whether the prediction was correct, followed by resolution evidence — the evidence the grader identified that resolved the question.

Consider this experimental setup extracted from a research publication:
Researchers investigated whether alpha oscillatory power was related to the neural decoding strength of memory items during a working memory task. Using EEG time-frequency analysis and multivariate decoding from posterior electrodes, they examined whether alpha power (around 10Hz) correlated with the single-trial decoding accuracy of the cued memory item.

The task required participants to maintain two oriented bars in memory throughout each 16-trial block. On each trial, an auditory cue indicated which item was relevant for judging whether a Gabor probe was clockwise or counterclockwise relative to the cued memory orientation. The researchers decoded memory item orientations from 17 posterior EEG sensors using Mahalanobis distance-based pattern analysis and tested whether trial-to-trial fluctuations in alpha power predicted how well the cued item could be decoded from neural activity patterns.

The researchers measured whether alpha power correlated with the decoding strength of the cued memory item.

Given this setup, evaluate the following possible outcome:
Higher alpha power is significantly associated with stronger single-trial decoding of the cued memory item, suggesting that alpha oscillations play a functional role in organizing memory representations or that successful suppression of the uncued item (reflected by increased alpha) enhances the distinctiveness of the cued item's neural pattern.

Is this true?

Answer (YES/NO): NO